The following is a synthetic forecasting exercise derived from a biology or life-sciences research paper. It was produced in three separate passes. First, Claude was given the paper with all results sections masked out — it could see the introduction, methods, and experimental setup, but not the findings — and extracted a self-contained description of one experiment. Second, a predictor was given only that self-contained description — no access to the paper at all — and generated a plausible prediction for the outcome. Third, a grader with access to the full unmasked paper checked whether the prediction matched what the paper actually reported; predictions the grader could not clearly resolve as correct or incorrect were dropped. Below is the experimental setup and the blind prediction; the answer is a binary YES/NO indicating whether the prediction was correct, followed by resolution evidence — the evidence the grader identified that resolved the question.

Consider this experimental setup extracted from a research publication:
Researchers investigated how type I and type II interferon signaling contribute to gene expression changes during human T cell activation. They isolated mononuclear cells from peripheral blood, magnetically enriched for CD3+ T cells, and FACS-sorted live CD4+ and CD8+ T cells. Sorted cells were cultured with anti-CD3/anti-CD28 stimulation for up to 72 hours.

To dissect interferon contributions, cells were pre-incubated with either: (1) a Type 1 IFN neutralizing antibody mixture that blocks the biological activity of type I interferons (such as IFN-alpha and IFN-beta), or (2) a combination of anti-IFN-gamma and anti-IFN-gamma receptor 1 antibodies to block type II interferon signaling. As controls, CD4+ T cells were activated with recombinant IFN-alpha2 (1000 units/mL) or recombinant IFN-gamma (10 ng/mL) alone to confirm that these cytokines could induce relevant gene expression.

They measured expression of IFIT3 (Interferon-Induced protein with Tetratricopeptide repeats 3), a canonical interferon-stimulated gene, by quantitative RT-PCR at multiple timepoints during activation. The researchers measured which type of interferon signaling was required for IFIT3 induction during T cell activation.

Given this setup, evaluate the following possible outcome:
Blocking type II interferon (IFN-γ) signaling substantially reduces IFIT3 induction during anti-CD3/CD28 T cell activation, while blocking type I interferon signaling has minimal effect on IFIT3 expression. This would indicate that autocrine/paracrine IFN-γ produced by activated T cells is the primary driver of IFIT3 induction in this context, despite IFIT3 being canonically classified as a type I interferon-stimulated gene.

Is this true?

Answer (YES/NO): YES